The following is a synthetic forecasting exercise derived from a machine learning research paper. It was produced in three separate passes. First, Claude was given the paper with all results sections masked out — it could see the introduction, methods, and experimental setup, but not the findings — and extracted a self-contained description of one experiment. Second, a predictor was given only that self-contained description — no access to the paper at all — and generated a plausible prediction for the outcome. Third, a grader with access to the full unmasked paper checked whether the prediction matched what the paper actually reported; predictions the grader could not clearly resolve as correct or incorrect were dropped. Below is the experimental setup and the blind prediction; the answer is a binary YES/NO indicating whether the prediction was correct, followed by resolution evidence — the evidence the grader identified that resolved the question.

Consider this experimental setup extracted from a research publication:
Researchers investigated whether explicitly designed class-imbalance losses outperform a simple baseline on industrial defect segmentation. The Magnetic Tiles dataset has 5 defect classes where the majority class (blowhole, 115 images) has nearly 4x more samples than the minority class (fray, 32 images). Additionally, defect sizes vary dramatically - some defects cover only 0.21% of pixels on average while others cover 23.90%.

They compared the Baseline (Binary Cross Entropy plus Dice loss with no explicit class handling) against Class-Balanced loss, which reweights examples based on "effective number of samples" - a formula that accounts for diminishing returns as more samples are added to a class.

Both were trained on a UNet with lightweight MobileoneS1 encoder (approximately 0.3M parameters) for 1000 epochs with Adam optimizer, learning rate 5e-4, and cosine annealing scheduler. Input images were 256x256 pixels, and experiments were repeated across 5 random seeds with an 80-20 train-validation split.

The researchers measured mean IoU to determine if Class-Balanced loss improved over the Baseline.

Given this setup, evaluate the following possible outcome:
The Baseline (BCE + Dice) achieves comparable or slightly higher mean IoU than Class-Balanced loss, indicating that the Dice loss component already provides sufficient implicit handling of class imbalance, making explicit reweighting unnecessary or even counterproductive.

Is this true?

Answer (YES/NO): YES